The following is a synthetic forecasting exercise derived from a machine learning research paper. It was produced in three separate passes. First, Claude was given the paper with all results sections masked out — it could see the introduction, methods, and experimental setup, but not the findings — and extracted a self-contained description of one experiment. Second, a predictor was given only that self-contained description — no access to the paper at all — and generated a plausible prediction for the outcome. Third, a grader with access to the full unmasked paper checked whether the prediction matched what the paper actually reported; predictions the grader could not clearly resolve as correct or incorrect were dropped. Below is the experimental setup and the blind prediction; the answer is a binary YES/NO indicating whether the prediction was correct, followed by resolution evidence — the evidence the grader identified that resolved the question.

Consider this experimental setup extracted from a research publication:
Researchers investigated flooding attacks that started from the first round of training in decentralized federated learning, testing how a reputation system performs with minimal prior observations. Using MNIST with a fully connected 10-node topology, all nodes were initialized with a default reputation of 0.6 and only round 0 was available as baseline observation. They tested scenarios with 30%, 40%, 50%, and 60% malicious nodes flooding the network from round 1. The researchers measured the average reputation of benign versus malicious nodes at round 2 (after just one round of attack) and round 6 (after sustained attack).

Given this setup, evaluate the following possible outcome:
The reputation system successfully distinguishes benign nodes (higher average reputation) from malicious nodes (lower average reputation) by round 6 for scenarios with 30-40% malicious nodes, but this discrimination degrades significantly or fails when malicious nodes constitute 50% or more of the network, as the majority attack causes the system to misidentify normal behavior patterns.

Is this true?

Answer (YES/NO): NO